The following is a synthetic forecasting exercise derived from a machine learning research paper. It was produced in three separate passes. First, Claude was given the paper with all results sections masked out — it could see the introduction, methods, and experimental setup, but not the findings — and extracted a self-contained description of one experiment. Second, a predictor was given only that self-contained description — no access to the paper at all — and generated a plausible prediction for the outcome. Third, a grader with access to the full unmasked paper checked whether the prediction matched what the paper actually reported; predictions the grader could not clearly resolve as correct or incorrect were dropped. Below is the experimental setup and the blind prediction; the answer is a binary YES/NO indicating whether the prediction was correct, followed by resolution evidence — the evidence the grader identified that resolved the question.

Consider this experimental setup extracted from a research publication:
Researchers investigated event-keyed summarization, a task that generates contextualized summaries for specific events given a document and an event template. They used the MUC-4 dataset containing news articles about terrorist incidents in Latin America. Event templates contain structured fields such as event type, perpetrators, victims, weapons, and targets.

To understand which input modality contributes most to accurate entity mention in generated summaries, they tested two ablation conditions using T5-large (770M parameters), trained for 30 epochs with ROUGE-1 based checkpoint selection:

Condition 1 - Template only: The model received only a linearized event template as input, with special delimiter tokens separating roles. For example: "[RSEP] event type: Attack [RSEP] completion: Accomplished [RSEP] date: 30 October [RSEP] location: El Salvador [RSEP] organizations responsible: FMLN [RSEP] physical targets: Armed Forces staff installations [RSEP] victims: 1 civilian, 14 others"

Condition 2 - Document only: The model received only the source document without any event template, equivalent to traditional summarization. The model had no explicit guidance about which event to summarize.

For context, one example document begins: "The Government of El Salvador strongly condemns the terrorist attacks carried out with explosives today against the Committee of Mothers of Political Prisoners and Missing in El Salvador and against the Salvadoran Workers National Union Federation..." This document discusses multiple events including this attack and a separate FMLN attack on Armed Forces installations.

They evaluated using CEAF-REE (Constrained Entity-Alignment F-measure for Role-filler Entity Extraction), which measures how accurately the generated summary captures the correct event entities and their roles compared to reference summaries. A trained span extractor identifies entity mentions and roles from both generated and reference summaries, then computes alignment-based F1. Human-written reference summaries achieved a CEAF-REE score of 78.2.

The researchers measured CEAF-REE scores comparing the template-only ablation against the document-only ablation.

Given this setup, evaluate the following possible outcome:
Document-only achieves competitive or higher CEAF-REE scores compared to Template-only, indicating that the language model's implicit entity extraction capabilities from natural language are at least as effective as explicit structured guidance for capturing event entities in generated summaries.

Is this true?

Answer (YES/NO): NO